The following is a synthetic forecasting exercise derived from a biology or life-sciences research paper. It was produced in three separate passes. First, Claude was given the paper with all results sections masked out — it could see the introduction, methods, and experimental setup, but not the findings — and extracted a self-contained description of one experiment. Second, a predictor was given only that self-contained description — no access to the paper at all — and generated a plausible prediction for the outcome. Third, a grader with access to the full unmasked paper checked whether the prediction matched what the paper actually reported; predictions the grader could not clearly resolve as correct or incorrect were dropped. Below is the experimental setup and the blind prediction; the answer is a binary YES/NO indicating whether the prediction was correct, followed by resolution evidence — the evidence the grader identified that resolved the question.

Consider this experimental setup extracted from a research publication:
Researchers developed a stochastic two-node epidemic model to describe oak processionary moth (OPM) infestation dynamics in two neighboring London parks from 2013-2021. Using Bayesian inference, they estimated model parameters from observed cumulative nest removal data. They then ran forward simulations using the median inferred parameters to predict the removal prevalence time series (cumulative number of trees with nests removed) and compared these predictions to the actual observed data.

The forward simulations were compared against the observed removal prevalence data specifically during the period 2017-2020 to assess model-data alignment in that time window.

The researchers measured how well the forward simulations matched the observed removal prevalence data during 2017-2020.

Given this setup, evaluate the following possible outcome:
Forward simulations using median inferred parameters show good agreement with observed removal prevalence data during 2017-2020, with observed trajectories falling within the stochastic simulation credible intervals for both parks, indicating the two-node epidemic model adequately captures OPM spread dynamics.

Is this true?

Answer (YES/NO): NO